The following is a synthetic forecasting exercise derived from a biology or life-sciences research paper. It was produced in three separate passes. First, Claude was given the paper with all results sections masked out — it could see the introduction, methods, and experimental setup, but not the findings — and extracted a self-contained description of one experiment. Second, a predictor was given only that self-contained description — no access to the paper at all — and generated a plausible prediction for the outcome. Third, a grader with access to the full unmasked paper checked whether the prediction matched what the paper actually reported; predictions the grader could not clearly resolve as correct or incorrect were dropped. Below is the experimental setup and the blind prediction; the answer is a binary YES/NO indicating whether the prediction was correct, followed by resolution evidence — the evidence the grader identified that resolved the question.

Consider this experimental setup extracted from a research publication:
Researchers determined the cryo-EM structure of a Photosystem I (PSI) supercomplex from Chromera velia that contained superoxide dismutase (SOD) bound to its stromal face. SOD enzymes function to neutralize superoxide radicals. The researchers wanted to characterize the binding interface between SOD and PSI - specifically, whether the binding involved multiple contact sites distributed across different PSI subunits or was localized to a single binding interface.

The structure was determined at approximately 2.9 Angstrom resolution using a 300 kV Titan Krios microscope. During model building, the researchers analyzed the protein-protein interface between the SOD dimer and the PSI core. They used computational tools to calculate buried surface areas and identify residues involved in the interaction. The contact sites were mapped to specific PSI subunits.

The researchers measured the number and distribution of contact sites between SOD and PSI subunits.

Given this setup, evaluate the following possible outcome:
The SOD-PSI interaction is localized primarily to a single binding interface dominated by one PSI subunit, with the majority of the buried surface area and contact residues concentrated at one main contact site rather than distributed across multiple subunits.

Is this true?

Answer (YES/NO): NO